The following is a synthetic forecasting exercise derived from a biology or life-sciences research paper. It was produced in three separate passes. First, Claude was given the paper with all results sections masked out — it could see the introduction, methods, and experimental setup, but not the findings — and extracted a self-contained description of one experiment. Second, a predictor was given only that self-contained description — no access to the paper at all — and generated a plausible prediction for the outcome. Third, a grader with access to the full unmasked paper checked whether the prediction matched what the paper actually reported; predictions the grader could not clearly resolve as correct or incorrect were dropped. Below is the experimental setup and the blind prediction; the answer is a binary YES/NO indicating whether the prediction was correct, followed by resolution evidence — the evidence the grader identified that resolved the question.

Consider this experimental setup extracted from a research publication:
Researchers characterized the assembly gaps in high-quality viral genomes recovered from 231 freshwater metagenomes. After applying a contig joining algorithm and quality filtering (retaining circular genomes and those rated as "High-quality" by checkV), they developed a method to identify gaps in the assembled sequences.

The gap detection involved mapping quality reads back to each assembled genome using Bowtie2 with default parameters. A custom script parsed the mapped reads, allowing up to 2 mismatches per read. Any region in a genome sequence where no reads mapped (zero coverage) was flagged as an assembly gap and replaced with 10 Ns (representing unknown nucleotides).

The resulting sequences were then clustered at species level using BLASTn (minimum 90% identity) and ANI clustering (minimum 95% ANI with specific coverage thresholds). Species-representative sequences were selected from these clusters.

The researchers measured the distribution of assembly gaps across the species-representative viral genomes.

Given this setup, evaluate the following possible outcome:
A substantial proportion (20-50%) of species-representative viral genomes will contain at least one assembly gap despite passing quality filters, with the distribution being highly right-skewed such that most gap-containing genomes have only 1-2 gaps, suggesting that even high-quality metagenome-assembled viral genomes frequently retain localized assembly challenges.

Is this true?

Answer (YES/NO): NO